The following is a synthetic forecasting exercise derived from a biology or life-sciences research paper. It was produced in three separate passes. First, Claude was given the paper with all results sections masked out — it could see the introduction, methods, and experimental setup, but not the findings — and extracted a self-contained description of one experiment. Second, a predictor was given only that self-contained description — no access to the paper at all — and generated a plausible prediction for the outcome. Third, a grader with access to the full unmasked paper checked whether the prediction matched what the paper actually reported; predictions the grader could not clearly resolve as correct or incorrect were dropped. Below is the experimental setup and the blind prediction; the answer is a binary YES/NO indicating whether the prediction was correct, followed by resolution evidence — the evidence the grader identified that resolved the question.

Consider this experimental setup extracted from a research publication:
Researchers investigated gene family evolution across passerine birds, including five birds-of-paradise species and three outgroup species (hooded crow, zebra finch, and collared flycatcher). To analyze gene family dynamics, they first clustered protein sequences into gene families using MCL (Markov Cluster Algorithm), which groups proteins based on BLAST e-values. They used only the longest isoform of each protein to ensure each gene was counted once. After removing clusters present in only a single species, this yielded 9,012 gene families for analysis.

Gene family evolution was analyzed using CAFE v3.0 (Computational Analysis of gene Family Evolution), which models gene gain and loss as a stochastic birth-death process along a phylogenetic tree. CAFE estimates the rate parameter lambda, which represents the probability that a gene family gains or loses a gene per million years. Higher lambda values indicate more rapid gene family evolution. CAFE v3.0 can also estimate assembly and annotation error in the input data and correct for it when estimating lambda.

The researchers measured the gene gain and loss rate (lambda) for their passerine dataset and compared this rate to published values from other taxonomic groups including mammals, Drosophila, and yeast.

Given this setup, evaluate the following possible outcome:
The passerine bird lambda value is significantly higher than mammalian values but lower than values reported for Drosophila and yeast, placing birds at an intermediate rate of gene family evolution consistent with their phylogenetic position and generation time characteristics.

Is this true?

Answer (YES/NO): NO